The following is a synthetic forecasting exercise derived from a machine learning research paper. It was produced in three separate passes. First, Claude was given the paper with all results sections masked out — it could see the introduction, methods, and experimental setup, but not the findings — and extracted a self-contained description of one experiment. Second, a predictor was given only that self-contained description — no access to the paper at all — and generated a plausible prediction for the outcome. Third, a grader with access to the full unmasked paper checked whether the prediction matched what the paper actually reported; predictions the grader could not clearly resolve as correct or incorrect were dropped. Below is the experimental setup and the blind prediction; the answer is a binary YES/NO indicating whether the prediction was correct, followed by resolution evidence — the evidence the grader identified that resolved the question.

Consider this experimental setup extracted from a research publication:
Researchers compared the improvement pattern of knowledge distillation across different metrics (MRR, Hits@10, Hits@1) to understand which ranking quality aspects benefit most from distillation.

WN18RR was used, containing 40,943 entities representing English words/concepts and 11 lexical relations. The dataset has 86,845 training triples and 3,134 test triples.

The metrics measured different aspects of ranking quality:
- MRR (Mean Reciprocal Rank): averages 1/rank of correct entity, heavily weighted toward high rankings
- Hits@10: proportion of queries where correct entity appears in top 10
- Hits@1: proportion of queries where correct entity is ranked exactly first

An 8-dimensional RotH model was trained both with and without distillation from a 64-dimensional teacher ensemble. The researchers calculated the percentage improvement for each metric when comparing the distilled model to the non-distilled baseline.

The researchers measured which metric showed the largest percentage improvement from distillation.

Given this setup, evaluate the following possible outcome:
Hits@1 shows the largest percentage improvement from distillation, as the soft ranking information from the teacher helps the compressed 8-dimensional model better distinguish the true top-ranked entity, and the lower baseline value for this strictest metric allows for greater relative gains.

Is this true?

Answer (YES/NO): YES